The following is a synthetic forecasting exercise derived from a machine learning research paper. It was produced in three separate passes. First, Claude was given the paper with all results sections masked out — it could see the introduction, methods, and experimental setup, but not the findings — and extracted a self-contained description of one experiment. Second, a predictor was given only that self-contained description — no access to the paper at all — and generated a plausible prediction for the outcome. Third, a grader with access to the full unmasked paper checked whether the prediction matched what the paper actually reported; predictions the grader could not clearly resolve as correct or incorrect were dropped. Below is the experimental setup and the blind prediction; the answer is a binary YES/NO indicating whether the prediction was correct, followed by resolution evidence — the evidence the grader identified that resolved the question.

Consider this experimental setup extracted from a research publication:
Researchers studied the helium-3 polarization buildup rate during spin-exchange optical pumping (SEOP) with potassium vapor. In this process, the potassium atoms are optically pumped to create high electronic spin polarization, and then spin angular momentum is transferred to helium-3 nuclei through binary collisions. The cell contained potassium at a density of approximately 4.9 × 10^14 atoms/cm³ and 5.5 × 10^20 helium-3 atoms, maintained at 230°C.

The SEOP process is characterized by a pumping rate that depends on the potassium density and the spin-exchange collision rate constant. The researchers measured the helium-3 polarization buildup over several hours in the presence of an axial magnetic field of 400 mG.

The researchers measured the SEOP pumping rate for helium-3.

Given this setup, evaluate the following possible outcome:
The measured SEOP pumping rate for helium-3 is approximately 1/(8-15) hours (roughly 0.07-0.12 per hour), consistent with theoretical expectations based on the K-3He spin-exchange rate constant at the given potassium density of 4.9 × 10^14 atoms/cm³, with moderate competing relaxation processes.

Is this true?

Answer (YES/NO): NO